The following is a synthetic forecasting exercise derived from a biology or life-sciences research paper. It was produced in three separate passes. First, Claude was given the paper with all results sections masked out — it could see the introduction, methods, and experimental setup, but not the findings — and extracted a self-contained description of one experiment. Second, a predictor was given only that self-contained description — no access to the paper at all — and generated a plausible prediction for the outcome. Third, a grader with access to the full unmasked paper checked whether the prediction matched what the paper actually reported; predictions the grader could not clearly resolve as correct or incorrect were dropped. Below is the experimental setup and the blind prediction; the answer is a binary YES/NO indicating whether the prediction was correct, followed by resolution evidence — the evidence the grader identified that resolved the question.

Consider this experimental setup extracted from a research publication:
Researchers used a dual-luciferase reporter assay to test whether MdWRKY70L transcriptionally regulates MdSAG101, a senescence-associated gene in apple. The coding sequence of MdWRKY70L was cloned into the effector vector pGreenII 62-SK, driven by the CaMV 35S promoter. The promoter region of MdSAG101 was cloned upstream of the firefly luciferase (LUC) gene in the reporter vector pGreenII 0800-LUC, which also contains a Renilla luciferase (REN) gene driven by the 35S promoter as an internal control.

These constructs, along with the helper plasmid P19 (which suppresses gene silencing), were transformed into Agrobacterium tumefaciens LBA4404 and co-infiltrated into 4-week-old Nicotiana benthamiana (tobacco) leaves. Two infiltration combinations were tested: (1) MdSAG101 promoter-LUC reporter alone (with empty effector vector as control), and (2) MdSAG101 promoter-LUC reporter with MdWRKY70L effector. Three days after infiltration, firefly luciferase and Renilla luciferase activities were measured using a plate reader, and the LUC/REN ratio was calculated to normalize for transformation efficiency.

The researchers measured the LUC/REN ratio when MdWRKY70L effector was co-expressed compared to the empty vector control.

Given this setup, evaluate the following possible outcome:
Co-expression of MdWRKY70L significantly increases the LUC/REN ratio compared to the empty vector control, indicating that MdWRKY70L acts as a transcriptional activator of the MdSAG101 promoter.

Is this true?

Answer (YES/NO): YES